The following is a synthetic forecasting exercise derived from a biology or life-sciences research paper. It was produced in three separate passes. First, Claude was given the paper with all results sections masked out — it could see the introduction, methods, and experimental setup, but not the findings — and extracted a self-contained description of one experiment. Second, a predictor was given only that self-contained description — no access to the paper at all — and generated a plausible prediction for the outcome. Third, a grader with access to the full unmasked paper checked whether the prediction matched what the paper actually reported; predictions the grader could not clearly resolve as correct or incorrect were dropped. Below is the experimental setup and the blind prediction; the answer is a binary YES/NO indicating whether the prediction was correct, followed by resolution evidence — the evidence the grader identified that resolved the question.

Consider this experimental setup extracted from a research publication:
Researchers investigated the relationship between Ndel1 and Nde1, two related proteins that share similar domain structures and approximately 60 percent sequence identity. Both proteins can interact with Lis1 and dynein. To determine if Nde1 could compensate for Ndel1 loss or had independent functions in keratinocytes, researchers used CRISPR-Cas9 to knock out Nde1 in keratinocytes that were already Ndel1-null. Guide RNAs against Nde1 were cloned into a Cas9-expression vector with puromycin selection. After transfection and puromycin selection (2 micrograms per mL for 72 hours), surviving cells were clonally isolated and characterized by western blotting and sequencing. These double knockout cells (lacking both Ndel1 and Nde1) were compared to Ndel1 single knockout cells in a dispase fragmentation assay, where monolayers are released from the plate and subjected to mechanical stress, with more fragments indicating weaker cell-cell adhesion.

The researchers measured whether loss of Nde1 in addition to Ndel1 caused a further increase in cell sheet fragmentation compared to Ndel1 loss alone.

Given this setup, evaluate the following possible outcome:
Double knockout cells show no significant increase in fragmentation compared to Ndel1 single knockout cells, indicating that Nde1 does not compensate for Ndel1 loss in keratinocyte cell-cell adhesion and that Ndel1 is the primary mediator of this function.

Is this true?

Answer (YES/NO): NO